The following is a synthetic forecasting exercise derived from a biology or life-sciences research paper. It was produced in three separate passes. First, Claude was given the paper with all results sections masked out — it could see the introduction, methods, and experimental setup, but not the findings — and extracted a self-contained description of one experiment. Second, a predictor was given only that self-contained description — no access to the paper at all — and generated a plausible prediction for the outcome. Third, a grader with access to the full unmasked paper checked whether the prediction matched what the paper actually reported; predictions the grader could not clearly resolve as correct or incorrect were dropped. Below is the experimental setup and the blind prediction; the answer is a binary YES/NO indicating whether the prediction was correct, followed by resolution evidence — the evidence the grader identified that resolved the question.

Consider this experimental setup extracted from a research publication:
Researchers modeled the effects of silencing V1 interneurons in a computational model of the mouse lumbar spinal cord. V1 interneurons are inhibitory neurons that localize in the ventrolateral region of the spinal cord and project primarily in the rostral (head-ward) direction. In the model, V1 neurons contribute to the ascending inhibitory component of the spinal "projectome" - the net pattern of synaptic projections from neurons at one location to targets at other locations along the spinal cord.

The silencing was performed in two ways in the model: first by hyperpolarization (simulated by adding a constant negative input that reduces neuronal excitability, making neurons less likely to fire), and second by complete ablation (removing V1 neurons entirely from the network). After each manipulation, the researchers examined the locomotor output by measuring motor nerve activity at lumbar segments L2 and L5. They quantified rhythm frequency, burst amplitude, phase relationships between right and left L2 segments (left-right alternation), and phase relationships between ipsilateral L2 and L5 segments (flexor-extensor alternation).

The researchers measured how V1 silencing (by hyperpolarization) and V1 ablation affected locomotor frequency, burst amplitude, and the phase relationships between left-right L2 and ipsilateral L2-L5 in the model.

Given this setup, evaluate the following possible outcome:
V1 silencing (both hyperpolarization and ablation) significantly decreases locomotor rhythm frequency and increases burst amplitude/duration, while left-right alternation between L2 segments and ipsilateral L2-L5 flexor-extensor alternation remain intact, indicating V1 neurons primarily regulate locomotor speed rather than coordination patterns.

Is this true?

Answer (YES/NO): NO